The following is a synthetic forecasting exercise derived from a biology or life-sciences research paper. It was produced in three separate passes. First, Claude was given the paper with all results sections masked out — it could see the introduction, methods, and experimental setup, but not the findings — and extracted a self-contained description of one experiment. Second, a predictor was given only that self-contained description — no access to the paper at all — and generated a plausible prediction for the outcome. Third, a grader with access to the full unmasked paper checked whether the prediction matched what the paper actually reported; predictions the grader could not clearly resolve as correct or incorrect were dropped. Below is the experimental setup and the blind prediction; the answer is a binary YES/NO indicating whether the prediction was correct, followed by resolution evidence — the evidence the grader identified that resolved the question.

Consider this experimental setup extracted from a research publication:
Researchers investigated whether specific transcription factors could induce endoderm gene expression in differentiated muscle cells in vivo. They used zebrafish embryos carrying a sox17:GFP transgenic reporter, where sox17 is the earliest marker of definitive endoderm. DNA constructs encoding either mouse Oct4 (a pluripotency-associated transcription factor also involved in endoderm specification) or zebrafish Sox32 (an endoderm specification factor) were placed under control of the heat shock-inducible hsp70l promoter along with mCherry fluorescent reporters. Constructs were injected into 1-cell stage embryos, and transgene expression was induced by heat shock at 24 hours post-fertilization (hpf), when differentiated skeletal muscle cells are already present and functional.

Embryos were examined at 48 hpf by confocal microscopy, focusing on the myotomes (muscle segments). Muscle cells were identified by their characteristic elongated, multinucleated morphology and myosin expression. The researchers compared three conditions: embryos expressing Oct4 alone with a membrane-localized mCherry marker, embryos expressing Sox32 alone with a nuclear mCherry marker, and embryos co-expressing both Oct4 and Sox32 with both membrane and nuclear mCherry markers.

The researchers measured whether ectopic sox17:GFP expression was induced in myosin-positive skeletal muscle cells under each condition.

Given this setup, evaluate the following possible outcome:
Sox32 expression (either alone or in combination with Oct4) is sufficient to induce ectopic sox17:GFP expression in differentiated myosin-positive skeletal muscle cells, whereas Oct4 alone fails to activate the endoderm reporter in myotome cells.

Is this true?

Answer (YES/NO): NO